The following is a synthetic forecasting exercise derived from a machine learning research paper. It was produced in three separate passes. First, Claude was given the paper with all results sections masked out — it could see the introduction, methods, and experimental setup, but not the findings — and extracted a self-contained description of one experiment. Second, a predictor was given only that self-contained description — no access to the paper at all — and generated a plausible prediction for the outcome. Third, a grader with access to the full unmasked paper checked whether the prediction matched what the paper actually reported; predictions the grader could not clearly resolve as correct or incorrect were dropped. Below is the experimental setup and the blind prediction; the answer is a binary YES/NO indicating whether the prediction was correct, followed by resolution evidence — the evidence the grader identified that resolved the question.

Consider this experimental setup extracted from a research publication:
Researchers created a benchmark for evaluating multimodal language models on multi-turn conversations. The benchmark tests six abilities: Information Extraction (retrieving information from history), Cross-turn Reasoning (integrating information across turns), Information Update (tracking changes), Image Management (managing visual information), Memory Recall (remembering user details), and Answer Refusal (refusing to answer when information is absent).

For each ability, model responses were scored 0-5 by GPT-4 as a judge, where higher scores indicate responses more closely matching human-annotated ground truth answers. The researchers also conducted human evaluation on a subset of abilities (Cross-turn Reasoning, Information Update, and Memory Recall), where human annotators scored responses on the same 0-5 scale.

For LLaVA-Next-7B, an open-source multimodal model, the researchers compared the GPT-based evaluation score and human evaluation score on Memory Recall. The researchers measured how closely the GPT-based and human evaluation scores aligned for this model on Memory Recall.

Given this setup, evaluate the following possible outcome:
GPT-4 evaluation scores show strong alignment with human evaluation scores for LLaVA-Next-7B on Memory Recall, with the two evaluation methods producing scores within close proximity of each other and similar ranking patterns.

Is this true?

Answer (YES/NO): YES